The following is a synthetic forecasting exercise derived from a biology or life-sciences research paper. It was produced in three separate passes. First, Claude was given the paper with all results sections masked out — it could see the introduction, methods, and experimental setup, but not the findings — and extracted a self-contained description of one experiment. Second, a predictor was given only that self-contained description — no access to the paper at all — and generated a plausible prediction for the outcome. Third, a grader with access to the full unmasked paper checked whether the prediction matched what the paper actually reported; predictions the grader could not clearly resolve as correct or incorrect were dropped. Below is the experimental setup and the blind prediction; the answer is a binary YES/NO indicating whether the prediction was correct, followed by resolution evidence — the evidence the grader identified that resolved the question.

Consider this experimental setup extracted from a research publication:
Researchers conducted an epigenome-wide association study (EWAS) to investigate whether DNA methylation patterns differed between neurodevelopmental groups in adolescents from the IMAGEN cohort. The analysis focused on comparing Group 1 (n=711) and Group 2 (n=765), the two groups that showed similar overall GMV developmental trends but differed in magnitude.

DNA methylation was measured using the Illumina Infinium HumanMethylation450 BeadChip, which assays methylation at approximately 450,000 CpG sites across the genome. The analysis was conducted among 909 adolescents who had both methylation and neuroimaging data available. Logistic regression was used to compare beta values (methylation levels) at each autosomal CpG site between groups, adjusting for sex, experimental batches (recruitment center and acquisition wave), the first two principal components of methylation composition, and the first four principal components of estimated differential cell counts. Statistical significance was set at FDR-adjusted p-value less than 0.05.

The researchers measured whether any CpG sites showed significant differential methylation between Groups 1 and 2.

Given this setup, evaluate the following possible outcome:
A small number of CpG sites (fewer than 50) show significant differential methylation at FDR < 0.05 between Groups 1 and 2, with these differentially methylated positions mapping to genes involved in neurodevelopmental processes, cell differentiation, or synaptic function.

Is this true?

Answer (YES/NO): YES